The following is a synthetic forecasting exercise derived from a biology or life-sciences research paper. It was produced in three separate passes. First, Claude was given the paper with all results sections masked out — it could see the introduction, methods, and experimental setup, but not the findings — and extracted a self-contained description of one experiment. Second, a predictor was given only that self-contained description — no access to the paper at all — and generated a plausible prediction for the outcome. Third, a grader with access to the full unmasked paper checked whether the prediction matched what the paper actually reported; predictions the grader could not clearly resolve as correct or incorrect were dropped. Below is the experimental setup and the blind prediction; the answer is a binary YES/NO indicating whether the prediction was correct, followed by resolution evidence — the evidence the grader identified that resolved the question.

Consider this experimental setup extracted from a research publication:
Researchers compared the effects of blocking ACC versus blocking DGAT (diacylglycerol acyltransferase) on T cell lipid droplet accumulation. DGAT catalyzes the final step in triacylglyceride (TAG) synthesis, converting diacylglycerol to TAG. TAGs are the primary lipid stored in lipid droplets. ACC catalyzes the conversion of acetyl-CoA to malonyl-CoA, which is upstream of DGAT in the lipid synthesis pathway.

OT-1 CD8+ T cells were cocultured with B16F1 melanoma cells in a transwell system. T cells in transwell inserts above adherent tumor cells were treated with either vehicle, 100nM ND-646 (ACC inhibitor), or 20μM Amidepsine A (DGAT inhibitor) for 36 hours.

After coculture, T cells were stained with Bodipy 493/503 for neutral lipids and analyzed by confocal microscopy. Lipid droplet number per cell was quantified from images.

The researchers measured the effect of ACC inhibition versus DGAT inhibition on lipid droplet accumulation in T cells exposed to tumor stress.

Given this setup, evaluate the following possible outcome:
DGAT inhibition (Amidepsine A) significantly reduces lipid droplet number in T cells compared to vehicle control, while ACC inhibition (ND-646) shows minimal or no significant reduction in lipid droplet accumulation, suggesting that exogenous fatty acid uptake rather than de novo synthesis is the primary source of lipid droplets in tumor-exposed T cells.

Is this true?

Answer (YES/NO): NO